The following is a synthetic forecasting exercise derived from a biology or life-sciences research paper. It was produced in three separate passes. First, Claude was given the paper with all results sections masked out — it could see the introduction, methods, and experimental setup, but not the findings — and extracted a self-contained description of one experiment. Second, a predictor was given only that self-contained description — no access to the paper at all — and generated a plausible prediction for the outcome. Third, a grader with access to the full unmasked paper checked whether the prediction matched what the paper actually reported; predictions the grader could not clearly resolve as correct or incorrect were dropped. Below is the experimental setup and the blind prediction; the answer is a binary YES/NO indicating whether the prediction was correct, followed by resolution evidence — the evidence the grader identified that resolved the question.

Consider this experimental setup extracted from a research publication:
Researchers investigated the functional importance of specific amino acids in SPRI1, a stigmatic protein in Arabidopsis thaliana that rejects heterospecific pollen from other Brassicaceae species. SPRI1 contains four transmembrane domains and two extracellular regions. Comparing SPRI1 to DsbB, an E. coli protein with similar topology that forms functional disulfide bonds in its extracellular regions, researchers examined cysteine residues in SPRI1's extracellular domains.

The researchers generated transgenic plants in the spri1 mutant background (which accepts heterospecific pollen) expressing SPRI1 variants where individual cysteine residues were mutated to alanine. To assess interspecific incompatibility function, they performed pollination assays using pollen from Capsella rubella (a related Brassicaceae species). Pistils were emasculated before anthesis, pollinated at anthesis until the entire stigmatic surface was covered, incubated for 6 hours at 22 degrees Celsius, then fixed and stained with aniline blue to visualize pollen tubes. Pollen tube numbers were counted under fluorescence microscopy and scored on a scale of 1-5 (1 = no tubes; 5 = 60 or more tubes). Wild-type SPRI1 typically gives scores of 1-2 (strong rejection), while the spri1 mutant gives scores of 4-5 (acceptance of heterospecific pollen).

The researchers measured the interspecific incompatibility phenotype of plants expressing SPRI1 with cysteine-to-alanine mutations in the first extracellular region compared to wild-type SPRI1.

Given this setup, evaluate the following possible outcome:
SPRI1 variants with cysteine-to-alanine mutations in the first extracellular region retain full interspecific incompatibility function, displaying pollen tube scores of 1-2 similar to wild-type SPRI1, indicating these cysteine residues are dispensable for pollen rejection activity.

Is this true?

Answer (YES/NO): NO